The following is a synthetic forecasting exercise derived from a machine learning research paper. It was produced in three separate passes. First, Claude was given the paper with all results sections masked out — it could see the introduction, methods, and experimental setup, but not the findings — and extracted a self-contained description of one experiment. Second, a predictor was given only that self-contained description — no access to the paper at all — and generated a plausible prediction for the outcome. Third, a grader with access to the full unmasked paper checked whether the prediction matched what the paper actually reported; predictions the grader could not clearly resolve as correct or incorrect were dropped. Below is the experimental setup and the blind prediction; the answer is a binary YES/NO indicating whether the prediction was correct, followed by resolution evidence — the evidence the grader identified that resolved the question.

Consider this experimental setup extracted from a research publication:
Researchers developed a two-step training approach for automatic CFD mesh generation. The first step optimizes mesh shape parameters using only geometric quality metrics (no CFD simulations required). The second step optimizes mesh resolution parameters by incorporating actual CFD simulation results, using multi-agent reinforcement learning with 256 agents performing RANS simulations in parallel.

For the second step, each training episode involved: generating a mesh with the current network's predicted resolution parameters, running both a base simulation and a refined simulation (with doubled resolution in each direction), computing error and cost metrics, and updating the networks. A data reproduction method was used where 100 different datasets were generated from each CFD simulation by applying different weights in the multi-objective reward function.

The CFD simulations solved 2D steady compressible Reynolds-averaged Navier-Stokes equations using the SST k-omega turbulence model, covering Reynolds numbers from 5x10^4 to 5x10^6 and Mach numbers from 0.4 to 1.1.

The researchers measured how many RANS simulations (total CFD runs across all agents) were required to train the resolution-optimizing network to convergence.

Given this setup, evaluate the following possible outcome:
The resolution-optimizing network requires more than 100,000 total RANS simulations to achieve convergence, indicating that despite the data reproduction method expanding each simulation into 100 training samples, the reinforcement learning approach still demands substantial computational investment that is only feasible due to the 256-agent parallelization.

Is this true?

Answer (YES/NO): YES